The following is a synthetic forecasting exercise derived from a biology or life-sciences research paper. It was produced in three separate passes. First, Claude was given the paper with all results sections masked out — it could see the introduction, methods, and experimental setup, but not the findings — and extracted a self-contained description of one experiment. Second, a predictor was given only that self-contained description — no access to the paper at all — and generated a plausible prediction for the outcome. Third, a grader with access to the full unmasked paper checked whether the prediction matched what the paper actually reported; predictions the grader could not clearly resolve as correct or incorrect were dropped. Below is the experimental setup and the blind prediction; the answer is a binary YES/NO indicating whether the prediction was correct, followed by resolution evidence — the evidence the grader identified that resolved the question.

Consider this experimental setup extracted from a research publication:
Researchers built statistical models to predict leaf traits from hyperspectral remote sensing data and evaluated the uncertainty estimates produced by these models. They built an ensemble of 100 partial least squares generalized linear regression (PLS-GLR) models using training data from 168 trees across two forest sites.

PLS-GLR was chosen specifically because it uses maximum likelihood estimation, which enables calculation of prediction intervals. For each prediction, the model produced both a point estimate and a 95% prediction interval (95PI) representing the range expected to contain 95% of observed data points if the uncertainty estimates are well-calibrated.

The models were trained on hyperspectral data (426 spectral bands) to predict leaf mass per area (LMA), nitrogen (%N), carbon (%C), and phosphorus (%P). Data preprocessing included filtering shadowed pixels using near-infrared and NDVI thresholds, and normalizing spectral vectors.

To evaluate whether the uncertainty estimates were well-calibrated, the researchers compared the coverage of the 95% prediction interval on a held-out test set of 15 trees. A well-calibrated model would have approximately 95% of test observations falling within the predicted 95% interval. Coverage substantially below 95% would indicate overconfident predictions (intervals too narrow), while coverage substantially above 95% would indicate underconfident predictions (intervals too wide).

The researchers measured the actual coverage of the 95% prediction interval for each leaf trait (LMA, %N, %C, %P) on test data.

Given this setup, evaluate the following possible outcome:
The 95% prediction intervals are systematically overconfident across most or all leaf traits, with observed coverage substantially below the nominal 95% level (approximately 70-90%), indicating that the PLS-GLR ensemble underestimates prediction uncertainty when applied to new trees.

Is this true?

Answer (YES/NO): YES